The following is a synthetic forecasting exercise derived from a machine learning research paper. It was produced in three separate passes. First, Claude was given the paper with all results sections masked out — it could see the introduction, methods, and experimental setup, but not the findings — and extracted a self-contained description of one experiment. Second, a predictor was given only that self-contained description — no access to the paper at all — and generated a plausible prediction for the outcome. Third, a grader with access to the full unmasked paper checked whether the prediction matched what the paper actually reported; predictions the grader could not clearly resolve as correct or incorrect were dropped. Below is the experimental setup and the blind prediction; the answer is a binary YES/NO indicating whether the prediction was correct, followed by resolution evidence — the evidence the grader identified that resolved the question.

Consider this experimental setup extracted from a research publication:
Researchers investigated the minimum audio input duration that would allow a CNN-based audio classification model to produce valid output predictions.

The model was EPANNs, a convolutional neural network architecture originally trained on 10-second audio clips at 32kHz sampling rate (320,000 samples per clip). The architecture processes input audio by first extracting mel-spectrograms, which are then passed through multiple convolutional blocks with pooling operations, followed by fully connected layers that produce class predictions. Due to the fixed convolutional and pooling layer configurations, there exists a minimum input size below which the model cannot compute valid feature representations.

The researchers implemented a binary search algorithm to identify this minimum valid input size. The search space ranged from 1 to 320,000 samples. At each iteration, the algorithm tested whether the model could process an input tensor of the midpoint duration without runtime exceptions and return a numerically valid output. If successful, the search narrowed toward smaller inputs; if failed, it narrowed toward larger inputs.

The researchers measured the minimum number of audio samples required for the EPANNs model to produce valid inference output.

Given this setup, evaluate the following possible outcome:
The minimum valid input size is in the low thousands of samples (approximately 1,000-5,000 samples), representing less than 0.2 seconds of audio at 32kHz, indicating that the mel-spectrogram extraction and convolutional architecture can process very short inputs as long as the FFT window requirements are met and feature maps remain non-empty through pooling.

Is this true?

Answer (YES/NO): NO